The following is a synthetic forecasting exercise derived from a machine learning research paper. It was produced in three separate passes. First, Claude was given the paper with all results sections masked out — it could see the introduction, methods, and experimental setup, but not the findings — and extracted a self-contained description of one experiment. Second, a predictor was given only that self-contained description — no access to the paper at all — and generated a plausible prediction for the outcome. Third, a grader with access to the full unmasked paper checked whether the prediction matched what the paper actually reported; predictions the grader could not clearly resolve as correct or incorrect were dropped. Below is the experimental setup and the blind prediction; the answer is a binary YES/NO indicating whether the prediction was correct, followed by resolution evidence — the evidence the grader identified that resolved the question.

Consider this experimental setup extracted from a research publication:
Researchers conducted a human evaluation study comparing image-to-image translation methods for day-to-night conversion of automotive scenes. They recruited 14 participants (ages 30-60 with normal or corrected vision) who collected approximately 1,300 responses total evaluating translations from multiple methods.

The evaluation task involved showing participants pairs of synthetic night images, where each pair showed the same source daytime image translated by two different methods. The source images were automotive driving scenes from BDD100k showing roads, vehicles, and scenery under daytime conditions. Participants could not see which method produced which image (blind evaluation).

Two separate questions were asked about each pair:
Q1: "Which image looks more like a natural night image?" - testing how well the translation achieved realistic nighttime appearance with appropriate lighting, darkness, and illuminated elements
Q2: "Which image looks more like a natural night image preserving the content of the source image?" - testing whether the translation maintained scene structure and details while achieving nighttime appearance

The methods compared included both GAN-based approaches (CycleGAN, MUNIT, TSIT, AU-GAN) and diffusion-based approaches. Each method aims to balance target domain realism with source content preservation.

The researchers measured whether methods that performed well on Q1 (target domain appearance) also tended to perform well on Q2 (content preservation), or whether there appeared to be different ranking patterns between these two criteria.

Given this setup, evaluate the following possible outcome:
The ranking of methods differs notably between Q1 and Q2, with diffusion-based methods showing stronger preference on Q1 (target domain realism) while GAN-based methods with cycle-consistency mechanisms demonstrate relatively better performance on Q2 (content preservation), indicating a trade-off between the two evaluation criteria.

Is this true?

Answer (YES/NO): NO